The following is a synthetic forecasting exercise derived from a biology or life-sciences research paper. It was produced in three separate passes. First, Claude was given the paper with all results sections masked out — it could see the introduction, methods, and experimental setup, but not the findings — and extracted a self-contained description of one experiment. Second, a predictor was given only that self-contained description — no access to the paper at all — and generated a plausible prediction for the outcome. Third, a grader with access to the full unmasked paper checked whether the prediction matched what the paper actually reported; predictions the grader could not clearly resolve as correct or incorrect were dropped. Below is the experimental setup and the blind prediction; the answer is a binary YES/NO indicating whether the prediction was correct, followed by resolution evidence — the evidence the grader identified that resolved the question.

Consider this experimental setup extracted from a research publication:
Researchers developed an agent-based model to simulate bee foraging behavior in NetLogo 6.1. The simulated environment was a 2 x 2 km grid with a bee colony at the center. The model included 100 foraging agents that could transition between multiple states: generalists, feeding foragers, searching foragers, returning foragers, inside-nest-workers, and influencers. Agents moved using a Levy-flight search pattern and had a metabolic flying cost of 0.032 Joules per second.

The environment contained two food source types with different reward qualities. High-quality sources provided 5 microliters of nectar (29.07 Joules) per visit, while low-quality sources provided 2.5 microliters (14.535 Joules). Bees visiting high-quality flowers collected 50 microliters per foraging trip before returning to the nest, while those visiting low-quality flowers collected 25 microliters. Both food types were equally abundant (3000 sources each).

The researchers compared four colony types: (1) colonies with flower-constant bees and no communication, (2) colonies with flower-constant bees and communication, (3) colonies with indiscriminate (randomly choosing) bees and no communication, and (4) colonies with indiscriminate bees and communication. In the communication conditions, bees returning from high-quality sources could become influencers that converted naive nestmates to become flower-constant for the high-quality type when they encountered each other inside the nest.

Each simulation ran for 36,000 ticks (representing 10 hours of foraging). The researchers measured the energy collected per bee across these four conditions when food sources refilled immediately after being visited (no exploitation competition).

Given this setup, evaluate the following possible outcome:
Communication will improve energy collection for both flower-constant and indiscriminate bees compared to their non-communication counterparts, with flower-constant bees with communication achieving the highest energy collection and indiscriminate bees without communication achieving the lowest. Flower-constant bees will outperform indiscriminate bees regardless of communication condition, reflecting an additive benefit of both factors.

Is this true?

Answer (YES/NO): NO